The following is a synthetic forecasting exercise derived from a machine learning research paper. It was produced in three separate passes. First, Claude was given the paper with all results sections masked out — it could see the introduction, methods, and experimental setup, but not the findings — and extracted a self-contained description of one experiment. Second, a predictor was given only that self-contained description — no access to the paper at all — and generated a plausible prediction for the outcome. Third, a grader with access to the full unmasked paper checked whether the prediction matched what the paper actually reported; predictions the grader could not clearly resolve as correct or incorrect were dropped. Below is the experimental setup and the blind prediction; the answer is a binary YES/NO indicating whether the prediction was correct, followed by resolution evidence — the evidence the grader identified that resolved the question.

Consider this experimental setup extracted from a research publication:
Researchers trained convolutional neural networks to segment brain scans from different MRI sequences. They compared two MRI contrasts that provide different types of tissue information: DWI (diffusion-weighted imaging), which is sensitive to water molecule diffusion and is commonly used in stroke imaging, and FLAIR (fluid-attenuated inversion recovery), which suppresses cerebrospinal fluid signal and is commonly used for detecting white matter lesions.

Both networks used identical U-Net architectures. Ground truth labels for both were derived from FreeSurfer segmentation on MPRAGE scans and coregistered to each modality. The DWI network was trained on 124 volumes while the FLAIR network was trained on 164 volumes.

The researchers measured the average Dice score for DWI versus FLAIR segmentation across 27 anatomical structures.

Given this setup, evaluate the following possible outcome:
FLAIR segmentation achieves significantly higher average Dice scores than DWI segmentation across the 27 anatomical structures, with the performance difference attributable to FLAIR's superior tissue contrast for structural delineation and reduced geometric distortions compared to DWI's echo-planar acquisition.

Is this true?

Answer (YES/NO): NO